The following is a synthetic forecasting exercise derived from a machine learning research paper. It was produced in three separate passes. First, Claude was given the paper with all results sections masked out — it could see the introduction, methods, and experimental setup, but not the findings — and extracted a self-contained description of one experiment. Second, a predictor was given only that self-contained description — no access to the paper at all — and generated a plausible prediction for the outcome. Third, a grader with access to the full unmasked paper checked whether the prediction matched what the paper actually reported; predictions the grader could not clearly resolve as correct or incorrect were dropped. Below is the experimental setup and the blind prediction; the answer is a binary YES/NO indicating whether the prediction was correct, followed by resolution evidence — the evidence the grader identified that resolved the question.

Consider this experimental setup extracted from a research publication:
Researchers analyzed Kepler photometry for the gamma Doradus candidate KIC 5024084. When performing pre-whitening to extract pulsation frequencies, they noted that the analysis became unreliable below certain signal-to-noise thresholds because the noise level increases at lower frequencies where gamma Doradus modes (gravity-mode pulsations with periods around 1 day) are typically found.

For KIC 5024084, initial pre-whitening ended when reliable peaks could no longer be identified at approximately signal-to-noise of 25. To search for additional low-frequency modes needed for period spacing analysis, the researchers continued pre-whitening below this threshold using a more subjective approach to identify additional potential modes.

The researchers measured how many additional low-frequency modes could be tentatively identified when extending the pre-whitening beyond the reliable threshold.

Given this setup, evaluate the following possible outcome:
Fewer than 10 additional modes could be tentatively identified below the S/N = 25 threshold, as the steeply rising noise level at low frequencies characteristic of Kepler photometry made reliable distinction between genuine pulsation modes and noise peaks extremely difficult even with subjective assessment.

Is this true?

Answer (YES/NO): NO